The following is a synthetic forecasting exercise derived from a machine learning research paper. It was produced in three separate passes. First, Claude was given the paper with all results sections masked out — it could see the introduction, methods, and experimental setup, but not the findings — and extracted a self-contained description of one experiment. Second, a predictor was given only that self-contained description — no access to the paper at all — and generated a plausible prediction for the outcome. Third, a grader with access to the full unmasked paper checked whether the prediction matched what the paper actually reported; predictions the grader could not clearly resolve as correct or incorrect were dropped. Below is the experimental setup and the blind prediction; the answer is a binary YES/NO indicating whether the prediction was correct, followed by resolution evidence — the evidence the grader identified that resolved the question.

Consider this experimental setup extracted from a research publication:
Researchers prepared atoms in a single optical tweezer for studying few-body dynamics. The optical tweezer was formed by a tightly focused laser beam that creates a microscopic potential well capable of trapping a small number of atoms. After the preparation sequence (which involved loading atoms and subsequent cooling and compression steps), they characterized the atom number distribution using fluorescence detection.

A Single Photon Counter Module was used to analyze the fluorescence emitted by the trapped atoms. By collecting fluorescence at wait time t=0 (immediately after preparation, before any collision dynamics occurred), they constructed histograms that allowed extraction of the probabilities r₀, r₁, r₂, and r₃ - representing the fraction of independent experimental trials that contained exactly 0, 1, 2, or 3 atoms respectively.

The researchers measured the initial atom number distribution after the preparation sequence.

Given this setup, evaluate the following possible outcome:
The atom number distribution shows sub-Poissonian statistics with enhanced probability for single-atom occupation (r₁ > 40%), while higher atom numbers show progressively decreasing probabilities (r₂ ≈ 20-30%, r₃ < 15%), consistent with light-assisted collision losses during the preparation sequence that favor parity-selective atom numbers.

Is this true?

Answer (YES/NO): NO